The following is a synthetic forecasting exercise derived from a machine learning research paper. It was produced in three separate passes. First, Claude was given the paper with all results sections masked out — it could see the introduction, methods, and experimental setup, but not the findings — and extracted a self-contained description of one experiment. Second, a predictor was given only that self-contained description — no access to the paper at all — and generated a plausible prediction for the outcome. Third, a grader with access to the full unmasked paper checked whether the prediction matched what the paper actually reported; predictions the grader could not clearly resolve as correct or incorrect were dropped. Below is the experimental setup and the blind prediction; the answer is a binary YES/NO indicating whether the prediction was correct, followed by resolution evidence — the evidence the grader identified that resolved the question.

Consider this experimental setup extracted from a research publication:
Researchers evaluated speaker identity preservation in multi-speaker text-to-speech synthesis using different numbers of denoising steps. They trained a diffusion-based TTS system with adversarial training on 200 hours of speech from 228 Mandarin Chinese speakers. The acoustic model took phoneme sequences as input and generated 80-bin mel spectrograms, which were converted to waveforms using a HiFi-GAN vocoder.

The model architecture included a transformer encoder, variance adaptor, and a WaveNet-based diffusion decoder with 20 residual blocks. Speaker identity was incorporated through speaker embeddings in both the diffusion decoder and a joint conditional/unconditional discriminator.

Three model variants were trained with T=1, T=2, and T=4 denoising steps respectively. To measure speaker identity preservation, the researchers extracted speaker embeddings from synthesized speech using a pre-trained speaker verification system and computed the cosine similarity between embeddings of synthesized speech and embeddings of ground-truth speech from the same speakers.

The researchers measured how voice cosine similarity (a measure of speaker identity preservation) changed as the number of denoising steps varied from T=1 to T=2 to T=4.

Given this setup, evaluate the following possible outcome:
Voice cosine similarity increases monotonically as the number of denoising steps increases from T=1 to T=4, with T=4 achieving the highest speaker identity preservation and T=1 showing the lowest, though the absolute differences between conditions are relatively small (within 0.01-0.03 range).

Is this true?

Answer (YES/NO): NO